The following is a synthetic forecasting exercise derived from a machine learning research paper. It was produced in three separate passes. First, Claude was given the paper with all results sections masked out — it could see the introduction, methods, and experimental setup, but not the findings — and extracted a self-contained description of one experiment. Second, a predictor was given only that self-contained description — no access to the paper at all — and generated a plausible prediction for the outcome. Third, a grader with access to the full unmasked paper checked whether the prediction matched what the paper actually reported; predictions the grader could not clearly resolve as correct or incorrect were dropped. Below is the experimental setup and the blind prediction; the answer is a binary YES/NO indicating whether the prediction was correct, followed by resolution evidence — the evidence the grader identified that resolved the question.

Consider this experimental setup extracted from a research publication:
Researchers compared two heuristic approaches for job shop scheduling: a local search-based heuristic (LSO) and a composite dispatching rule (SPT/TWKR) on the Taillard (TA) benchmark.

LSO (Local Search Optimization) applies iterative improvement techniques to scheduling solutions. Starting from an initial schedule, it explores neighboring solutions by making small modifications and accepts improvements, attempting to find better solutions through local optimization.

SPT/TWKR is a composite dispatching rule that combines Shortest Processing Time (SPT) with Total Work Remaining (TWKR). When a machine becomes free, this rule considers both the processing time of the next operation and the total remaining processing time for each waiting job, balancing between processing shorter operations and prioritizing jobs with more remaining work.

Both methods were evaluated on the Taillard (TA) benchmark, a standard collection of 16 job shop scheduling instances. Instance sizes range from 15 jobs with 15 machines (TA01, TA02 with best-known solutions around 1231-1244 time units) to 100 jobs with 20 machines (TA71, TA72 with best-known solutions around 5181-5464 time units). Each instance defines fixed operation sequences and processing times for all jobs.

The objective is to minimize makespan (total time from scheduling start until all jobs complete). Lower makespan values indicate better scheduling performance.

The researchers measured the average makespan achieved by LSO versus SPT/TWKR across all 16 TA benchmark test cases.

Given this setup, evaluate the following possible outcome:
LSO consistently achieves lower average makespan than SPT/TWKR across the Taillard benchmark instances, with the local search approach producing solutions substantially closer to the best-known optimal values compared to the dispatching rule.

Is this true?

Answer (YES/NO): NO